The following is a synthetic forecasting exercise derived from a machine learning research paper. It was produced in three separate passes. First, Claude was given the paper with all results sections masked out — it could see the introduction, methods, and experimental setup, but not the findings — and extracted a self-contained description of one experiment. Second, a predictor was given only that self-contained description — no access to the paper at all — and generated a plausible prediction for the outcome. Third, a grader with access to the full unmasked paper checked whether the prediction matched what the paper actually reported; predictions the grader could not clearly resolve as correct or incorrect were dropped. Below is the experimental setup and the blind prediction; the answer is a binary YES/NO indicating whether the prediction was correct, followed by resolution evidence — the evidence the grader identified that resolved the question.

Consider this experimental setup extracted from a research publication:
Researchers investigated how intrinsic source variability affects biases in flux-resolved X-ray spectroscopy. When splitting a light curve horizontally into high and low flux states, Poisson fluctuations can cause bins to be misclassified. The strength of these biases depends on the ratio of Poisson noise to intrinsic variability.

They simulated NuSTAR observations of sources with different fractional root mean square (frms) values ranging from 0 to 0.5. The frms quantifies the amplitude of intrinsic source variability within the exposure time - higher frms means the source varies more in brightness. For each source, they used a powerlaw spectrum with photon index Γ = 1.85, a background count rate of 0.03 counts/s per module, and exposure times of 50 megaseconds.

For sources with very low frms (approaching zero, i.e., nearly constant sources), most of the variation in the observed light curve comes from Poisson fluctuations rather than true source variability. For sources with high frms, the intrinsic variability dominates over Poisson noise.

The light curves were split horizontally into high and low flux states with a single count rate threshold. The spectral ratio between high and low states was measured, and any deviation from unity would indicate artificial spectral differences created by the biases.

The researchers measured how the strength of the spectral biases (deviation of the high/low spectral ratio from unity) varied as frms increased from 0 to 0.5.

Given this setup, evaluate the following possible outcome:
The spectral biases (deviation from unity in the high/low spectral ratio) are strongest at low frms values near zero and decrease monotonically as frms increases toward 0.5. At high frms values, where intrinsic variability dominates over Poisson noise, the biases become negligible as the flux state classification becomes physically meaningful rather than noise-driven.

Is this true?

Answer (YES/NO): NO